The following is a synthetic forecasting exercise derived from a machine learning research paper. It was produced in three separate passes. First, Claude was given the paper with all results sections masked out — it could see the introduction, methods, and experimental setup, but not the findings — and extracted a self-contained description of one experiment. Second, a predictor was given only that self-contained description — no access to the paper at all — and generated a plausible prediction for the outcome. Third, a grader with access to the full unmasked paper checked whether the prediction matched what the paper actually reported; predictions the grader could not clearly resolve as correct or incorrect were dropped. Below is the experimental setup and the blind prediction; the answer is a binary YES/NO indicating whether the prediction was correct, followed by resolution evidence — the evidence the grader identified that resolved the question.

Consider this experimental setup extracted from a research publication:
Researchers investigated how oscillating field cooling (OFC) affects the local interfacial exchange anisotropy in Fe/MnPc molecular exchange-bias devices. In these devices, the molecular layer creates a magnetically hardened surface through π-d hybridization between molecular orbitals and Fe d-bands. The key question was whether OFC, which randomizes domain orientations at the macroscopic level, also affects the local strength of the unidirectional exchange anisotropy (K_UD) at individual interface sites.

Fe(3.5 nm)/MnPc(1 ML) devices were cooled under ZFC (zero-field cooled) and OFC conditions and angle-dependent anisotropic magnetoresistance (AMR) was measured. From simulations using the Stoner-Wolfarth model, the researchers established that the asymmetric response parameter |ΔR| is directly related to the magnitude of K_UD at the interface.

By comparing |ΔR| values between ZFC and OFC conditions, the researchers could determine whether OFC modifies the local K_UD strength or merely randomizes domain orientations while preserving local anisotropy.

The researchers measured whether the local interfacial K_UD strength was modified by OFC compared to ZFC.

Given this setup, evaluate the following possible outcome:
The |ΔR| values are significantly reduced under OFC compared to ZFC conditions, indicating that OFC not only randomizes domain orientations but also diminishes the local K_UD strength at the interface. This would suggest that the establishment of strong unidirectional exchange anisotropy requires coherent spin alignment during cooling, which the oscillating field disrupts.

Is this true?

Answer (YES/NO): NO